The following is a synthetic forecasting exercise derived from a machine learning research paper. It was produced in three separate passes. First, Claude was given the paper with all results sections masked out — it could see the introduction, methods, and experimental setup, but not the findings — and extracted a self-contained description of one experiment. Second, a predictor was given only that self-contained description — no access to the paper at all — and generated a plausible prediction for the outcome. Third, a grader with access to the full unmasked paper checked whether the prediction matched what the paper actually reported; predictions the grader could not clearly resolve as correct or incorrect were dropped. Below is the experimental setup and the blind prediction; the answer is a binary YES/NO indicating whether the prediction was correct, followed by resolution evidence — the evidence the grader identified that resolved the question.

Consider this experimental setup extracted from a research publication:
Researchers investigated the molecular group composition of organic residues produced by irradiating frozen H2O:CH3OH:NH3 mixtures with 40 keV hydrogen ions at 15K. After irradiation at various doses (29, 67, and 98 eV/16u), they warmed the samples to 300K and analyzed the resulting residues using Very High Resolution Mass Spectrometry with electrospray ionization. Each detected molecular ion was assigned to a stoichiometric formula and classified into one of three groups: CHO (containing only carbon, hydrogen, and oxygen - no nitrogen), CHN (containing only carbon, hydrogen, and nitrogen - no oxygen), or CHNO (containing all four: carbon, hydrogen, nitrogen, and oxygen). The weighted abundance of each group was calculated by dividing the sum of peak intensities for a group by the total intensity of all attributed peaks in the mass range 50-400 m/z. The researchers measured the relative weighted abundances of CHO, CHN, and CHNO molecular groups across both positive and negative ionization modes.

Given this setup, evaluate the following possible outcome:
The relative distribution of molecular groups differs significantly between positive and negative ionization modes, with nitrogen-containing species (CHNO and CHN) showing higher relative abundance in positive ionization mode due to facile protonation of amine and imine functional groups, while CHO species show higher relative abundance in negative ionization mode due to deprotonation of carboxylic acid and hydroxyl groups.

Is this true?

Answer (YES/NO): YES